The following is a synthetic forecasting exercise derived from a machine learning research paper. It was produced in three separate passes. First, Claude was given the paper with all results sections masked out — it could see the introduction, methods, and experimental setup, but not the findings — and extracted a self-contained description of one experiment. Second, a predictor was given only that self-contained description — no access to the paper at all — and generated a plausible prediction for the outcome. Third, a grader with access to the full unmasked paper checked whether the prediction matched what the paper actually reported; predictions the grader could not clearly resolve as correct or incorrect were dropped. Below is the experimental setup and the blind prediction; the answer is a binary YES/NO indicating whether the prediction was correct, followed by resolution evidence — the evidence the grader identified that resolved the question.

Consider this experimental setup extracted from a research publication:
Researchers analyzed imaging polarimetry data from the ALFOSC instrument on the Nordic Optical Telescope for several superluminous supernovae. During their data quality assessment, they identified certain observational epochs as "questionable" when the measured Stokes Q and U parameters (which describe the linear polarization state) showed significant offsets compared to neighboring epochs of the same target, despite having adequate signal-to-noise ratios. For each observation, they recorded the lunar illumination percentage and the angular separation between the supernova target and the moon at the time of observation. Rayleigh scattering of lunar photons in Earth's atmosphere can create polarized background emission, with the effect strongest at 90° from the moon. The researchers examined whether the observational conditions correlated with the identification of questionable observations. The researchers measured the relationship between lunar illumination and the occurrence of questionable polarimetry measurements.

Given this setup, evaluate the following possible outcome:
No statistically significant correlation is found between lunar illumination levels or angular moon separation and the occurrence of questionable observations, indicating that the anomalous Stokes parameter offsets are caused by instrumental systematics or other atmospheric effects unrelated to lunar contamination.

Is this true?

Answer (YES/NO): NO